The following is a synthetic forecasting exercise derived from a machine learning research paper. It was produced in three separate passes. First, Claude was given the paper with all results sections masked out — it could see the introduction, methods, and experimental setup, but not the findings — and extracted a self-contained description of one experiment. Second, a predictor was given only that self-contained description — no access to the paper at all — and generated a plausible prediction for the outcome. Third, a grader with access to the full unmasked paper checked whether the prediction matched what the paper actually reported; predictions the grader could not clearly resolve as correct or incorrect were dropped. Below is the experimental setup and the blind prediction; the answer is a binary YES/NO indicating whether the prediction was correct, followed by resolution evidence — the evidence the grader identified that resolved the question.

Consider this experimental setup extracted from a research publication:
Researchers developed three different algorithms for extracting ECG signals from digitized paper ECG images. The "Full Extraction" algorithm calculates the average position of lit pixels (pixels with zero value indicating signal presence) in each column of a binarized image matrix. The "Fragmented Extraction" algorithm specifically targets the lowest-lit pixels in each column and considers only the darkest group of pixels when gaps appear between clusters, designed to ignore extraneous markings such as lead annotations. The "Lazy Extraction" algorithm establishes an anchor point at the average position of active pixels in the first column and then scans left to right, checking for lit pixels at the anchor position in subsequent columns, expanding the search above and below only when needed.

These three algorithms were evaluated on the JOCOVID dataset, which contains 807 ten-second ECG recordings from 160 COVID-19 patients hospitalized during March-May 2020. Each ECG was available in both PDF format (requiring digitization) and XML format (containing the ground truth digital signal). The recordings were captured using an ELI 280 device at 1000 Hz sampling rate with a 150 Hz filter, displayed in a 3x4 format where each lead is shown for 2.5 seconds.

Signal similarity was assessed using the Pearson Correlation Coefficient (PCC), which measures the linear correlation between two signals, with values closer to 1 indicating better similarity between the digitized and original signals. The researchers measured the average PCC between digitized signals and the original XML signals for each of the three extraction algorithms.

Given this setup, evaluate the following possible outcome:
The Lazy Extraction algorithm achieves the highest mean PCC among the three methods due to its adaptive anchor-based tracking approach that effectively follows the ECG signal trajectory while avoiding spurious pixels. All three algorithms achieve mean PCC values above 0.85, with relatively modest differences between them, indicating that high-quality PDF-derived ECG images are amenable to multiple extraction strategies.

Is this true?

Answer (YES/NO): NO